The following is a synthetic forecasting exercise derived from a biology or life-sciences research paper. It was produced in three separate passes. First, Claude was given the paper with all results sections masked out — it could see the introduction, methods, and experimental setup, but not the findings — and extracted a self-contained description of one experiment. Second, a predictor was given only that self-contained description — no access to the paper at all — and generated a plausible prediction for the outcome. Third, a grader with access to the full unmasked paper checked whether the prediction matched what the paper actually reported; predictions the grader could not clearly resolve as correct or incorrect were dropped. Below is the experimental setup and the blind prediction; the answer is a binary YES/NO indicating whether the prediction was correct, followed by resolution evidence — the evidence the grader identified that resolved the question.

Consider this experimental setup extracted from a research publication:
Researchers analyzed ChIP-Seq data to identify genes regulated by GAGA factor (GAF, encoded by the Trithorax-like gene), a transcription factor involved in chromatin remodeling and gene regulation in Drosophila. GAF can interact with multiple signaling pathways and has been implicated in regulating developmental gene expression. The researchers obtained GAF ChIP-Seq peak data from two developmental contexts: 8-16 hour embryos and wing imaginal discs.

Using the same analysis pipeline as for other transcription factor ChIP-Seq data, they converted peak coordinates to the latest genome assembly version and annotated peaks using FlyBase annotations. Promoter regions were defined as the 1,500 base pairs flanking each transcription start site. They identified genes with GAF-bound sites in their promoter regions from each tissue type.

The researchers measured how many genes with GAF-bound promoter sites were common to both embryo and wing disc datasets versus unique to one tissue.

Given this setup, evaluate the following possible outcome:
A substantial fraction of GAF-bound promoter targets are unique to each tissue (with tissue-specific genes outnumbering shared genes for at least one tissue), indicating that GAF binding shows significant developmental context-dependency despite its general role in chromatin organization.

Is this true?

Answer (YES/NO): NO